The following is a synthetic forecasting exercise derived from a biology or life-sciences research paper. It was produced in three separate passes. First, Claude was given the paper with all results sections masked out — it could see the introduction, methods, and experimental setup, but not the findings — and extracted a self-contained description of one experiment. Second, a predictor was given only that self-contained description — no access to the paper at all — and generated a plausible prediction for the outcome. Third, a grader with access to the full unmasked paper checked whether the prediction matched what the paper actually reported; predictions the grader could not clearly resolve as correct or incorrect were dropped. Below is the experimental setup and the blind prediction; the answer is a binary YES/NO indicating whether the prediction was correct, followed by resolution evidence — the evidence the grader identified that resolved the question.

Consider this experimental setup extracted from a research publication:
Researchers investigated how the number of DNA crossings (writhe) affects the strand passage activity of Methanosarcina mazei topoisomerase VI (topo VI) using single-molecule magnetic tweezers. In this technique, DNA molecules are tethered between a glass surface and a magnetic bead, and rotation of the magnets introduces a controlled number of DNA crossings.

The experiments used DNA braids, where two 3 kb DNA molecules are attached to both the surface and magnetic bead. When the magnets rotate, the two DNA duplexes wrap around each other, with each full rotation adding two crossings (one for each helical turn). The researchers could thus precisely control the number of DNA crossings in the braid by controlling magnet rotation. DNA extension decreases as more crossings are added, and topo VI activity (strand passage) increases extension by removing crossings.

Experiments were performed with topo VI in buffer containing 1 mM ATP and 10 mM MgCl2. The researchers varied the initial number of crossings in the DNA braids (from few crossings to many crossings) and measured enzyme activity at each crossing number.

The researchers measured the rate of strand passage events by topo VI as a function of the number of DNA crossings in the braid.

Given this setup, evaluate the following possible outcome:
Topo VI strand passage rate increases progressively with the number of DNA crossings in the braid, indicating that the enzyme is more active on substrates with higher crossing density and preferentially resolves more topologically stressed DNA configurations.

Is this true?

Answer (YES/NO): YES